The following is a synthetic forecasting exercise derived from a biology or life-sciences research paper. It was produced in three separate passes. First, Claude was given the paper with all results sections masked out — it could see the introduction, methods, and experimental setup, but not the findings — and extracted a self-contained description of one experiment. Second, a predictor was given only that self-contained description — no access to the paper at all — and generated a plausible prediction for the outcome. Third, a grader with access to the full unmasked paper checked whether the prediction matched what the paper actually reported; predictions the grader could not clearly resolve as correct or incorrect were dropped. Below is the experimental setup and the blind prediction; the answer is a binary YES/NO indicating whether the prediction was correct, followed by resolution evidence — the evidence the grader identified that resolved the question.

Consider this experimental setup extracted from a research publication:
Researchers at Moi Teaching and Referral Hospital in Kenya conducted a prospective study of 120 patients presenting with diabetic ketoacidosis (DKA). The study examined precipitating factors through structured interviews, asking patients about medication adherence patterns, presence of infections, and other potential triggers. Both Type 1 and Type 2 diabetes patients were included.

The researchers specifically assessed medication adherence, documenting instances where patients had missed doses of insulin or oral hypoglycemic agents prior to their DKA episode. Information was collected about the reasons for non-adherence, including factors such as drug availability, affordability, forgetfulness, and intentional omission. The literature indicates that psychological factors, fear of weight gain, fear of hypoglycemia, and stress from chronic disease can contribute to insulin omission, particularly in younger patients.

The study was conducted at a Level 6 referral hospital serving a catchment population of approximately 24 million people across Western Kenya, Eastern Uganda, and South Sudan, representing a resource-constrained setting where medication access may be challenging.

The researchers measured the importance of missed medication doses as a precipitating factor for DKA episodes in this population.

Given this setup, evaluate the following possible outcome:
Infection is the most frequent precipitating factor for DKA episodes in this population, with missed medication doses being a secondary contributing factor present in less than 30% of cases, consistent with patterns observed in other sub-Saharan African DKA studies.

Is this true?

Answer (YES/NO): NO